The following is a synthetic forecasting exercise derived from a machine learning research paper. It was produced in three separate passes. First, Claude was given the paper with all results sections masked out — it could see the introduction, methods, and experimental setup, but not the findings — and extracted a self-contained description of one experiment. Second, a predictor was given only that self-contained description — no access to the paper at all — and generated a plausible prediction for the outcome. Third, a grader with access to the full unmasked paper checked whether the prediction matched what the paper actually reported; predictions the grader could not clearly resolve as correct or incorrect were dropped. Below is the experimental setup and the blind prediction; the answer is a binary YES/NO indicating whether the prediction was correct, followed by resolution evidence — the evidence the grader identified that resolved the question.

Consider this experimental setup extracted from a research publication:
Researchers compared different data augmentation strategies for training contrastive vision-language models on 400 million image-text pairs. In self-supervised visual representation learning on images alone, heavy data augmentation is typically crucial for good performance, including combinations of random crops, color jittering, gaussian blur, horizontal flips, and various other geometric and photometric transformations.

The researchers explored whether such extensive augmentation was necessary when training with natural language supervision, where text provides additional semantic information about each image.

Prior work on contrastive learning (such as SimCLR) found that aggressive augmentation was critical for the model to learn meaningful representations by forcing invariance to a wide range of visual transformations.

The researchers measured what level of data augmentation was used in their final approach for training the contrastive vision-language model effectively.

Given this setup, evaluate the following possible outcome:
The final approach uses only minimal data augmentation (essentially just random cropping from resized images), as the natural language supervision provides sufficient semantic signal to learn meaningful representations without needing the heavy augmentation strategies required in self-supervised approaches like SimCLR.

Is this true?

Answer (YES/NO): YES